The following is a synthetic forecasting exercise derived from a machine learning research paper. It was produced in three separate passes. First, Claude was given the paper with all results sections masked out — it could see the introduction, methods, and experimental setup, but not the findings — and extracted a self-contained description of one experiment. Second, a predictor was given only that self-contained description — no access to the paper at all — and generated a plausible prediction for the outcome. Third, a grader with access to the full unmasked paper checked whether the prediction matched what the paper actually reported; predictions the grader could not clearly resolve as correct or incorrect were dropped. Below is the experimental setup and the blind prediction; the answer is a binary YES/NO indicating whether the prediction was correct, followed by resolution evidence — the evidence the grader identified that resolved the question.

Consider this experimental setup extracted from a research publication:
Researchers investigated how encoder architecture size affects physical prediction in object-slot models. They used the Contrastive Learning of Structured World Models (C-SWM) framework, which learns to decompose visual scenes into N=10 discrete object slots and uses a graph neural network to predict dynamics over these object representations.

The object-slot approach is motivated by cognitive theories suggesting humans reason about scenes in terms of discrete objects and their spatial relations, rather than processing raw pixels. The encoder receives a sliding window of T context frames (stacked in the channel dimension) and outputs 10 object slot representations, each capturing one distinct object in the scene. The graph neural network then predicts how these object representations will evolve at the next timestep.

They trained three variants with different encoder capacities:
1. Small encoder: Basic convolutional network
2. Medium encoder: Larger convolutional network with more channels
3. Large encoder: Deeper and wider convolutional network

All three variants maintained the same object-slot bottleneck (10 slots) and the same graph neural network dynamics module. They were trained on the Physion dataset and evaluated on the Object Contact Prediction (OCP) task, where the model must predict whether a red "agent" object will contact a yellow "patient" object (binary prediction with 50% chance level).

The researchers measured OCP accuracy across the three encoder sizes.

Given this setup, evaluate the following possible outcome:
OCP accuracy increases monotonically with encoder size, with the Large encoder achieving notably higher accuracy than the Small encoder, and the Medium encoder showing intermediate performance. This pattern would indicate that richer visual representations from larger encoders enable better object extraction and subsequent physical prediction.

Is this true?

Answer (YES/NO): NO